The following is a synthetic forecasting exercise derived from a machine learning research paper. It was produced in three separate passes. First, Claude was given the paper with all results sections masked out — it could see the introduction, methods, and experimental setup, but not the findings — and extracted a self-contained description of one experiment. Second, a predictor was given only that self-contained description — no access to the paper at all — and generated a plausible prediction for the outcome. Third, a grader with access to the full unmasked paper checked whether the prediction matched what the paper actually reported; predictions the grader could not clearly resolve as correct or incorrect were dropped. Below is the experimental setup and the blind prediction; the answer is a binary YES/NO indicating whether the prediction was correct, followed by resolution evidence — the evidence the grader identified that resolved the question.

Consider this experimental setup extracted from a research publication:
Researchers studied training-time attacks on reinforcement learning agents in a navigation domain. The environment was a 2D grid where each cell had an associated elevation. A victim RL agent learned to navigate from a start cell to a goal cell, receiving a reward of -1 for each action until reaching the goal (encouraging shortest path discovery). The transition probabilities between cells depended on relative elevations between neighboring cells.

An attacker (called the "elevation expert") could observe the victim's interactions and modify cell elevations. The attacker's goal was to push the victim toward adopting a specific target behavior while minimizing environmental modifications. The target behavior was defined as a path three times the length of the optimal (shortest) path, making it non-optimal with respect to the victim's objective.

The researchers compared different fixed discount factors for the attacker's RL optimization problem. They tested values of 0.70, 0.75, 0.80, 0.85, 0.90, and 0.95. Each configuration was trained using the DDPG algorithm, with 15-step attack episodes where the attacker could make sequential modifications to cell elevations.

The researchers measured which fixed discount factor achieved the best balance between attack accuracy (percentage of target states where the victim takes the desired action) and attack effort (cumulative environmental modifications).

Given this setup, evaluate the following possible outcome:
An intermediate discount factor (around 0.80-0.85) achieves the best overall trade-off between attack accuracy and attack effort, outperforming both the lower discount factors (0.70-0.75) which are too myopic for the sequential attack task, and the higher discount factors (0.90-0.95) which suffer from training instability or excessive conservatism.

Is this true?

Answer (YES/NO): NO